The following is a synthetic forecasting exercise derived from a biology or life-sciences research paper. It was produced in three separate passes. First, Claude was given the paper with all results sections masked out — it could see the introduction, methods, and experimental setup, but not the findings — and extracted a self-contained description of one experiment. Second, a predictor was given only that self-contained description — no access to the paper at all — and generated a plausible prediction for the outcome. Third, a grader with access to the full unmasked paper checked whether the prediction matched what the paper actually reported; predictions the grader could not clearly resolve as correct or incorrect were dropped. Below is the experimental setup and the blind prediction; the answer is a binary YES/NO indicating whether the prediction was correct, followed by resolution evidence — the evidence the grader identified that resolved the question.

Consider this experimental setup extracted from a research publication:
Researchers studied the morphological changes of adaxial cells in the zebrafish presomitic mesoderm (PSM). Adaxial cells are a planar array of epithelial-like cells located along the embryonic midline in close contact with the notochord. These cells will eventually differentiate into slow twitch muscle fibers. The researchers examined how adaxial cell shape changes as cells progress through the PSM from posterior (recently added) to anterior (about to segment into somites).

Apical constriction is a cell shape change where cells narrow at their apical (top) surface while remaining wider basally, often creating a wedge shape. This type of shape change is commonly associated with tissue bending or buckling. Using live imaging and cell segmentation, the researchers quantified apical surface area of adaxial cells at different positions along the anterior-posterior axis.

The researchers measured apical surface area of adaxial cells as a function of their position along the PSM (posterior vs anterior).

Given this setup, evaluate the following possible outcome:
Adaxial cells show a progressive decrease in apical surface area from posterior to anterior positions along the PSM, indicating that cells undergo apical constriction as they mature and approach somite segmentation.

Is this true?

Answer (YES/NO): YES